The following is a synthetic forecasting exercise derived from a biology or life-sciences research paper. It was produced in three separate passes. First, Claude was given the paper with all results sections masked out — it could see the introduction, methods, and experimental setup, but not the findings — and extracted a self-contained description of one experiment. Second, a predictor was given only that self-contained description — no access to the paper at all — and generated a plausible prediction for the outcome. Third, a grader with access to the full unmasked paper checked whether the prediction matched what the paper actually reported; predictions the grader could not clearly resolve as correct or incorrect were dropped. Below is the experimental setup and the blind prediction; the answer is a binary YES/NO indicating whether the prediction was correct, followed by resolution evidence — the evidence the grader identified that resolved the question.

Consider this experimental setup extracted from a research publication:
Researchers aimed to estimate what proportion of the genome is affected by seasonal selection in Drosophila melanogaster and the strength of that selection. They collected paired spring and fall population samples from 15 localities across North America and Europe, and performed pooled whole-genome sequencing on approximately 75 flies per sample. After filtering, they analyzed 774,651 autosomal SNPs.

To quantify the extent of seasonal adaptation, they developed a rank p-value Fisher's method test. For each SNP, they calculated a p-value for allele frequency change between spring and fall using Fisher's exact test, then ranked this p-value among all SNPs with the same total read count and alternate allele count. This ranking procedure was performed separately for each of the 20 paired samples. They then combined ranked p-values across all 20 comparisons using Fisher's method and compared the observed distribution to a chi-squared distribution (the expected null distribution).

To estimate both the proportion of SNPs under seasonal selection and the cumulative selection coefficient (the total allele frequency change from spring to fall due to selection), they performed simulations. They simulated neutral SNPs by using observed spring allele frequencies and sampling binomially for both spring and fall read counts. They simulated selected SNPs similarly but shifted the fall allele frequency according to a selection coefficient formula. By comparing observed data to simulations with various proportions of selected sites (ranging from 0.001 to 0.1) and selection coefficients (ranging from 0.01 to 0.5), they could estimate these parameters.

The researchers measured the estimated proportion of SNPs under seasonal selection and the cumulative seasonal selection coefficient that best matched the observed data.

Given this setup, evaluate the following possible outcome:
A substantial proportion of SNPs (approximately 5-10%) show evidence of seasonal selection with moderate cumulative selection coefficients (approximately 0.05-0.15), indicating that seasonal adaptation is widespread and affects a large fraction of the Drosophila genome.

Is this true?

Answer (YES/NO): NO